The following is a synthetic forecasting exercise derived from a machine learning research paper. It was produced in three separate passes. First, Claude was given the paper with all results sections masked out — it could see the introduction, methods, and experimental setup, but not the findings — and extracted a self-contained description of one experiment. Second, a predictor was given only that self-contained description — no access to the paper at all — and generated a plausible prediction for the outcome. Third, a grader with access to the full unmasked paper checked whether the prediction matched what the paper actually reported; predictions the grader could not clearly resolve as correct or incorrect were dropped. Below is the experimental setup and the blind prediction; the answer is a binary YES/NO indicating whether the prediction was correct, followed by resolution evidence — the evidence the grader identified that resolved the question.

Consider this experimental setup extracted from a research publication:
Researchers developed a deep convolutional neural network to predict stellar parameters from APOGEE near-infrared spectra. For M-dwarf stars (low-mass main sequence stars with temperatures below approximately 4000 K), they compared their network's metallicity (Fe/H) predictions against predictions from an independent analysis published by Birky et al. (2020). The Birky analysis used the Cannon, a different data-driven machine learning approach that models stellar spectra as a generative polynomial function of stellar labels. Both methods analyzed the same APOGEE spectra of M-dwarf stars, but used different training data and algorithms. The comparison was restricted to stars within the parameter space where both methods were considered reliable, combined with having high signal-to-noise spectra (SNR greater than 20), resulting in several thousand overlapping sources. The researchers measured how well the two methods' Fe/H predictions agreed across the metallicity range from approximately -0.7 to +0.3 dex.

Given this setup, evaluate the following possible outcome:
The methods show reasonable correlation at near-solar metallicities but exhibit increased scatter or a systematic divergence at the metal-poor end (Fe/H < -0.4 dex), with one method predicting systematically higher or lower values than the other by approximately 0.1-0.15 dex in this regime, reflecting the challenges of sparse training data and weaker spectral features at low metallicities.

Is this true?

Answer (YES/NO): NO